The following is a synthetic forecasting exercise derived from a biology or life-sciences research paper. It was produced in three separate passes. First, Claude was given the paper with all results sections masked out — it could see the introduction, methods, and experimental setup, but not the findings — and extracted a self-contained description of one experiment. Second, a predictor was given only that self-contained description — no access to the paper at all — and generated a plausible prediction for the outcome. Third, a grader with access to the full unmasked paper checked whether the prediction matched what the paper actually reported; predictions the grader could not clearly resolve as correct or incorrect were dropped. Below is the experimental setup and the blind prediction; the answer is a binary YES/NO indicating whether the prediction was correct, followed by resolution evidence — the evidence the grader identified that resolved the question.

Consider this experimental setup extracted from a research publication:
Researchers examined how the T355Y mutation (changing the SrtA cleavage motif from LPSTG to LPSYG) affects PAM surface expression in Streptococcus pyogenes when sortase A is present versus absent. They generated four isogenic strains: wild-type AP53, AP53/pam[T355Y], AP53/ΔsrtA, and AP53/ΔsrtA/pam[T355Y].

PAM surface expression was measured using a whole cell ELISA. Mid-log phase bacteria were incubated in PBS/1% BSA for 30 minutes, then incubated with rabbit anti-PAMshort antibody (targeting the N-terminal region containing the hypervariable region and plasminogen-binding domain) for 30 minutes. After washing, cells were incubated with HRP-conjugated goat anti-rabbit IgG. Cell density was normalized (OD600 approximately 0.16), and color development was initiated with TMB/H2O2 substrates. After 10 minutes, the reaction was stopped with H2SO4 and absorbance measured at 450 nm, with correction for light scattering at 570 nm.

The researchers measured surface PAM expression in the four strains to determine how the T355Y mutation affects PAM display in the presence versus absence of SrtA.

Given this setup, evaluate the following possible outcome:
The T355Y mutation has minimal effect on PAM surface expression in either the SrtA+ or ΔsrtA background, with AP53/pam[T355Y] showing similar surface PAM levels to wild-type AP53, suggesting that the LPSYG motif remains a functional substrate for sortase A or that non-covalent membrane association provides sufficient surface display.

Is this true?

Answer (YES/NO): YES